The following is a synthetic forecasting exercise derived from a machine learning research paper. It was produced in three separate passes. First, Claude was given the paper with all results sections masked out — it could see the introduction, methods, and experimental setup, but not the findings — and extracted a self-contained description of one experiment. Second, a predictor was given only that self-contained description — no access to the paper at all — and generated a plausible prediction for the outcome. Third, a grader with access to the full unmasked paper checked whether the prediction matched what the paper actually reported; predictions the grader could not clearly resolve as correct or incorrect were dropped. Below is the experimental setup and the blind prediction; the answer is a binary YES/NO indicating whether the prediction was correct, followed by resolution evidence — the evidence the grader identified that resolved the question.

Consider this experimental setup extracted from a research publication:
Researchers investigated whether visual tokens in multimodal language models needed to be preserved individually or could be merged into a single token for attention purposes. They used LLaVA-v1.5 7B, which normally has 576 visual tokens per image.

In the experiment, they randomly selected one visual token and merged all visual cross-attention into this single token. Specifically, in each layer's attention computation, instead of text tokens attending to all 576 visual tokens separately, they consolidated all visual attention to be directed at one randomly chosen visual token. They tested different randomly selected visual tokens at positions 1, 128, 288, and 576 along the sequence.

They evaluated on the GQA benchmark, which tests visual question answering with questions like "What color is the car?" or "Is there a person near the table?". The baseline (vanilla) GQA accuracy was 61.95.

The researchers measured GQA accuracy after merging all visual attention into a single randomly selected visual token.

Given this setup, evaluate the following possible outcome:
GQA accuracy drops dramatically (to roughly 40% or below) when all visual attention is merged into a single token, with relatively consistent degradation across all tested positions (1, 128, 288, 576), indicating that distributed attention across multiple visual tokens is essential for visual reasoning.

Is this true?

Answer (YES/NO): NO